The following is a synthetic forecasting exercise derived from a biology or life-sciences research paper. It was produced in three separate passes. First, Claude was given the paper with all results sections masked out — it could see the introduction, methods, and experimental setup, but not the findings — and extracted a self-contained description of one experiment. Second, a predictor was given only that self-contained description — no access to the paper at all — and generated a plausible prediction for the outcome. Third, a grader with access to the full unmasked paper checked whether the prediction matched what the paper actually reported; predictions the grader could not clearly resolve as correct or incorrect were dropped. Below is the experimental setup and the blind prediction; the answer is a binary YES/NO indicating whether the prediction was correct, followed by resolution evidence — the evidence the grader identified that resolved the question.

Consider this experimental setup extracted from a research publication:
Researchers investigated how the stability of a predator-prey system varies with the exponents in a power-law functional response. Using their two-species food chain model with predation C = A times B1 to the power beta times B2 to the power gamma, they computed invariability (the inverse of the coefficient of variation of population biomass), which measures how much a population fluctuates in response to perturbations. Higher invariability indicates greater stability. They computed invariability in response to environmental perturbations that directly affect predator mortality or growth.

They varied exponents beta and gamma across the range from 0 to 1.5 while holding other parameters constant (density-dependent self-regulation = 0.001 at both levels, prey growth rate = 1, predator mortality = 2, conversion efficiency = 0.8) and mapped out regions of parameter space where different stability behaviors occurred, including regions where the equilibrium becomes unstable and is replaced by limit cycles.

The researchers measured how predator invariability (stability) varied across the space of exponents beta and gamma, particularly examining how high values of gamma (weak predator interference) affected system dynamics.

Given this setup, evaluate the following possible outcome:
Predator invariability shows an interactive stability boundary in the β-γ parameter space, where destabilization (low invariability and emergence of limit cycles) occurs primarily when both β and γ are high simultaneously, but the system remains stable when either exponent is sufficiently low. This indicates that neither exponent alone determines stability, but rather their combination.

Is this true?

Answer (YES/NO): NO